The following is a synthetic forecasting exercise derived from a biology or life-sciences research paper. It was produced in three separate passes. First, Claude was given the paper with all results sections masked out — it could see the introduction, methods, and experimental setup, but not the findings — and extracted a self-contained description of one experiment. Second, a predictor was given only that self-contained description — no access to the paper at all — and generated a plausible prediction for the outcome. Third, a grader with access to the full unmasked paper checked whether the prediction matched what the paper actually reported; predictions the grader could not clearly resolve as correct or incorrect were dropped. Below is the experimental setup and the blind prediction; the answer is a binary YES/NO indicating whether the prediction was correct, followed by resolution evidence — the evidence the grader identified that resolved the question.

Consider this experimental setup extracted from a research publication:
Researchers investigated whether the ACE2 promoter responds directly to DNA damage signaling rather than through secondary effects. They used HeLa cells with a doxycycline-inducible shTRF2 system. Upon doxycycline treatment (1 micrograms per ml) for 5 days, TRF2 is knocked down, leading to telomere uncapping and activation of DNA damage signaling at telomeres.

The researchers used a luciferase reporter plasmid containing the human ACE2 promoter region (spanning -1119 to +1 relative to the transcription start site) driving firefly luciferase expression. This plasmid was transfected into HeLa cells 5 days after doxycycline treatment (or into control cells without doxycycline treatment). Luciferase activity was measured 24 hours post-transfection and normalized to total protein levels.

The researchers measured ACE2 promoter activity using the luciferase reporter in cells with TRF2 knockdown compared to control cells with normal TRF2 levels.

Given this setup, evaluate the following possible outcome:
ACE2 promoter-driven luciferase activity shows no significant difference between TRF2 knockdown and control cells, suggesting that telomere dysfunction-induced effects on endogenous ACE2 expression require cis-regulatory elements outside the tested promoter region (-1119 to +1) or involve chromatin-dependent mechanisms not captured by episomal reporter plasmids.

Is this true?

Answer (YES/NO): NO